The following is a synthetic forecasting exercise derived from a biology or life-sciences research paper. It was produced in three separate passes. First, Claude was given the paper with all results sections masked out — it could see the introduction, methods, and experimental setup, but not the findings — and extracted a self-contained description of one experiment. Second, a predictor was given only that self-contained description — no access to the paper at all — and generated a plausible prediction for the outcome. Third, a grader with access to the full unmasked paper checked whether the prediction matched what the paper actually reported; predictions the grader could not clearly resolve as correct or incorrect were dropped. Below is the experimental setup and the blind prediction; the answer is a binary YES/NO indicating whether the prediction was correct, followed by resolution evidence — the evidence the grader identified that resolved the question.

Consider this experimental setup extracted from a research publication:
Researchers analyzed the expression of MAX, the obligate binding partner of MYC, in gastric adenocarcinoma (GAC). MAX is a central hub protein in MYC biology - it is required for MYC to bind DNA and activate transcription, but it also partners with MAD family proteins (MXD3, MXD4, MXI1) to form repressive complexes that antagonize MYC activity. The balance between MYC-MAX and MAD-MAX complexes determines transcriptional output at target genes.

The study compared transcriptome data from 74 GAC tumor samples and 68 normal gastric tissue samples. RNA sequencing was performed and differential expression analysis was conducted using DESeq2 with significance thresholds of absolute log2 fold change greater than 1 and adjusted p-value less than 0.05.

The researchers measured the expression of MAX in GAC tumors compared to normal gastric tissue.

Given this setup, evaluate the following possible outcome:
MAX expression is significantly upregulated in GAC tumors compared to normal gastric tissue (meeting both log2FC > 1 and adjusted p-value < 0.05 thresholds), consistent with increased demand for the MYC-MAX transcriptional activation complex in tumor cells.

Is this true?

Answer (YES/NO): NO